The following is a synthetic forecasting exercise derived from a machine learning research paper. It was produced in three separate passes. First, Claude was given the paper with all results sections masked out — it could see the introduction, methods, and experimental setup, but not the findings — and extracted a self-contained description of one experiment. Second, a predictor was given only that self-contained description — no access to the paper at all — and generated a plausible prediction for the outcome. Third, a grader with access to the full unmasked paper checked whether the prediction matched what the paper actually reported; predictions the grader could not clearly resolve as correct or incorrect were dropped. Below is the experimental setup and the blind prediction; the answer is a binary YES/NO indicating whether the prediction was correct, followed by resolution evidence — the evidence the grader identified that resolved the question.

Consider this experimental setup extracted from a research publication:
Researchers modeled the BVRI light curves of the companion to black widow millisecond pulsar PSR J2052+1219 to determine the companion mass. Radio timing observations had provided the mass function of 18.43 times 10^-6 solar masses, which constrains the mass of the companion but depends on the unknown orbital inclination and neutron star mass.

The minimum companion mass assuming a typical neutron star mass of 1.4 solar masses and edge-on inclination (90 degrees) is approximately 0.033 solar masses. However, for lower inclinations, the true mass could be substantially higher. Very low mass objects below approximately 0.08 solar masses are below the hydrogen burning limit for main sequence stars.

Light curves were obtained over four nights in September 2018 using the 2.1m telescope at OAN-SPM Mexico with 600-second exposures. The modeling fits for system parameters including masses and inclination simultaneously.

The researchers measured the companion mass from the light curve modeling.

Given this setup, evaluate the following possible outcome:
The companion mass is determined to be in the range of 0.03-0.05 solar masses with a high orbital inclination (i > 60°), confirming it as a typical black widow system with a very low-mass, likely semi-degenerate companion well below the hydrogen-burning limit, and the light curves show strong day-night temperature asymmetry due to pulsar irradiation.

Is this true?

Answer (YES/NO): YES